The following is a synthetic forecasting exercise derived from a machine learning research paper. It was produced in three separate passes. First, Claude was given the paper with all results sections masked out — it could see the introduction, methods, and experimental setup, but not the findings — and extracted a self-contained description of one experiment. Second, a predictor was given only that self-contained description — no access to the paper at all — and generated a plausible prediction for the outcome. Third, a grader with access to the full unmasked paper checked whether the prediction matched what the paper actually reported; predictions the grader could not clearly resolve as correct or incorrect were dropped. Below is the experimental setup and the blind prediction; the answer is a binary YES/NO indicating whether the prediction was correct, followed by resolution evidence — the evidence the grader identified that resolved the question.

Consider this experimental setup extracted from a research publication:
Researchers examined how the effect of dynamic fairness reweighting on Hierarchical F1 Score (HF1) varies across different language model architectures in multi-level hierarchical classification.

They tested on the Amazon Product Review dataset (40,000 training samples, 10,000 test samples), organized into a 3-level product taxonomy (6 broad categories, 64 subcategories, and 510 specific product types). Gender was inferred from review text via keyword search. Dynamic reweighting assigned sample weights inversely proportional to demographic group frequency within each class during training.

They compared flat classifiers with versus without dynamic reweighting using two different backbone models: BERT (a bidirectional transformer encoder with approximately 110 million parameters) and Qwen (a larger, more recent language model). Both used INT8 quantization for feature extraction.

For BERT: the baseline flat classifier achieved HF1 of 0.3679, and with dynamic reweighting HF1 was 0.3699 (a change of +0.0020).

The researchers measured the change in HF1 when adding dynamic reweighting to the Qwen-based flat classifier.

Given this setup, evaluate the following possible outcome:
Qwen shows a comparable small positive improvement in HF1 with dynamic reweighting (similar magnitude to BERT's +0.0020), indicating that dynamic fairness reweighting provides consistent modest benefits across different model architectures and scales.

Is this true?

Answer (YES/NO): NO